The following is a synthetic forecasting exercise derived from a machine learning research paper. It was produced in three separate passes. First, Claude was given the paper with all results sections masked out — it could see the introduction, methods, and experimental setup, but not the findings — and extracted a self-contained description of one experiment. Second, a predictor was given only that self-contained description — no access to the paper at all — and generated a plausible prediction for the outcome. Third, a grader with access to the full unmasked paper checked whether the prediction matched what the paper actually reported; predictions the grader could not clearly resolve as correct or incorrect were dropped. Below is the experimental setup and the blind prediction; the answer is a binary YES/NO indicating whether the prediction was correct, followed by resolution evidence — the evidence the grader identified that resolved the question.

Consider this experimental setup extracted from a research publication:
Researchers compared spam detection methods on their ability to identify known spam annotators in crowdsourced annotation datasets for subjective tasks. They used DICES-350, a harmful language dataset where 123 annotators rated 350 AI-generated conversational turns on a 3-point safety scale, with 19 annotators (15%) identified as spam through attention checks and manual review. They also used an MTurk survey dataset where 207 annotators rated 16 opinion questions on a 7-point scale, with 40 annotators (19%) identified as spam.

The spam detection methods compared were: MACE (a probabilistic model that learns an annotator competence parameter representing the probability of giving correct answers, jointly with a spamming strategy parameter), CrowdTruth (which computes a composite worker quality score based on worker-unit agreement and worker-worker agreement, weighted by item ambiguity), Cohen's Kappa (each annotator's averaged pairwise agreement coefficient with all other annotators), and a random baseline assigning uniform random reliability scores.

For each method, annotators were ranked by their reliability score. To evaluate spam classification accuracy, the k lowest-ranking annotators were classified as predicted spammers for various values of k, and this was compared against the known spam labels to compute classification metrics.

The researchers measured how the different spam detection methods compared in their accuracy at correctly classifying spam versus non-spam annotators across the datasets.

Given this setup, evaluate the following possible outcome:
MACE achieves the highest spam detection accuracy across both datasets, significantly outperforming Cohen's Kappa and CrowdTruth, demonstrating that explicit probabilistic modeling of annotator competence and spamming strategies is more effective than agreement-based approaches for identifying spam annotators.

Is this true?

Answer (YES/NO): NO